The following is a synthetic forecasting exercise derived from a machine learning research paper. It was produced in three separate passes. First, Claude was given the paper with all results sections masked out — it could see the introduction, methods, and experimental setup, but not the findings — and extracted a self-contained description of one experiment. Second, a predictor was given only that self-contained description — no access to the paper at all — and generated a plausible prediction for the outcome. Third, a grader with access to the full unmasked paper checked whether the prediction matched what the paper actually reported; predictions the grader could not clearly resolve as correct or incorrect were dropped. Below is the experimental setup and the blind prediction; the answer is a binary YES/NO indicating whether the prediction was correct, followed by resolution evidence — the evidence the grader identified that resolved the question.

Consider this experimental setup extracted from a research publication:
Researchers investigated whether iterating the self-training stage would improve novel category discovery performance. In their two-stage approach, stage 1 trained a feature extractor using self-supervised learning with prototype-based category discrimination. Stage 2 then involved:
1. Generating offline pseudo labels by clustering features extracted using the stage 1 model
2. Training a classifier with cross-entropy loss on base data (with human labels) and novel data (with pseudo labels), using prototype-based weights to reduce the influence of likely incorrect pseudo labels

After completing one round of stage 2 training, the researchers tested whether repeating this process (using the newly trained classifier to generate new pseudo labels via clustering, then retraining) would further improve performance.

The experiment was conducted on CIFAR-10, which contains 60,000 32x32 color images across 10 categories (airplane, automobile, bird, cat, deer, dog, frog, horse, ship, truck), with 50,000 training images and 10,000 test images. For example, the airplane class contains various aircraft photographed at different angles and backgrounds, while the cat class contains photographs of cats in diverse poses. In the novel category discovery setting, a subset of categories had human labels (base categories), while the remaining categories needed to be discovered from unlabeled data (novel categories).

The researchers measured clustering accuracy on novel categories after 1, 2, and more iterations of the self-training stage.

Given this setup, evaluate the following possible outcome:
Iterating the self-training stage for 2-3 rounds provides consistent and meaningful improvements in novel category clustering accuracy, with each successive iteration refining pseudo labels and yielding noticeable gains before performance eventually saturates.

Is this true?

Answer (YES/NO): NO